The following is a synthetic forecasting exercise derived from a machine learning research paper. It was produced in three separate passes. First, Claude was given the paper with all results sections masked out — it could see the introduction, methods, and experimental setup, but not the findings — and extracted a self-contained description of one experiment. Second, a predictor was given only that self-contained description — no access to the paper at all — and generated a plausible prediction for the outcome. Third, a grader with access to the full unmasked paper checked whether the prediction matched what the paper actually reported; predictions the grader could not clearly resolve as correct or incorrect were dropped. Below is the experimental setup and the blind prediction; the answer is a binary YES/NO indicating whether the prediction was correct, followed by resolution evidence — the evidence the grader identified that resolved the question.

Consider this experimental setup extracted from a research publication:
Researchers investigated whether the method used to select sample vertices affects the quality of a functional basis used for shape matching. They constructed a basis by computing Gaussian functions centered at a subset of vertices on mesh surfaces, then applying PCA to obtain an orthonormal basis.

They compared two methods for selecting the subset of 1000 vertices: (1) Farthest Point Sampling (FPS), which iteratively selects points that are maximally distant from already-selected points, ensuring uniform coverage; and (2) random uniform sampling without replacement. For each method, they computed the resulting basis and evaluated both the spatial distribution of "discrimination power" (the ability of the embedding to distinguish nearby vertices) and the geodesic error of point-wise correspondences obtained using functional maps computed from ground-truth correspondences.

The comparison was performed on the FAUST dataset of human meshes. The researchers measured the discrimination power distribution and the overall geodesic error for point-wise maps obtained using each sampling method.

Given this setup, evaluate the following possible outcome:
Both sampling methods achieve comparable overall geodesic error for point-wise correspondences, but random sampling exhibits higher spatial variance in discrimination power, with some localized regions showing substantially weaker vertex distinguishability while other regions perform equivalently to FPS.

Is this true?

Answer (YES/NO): NO